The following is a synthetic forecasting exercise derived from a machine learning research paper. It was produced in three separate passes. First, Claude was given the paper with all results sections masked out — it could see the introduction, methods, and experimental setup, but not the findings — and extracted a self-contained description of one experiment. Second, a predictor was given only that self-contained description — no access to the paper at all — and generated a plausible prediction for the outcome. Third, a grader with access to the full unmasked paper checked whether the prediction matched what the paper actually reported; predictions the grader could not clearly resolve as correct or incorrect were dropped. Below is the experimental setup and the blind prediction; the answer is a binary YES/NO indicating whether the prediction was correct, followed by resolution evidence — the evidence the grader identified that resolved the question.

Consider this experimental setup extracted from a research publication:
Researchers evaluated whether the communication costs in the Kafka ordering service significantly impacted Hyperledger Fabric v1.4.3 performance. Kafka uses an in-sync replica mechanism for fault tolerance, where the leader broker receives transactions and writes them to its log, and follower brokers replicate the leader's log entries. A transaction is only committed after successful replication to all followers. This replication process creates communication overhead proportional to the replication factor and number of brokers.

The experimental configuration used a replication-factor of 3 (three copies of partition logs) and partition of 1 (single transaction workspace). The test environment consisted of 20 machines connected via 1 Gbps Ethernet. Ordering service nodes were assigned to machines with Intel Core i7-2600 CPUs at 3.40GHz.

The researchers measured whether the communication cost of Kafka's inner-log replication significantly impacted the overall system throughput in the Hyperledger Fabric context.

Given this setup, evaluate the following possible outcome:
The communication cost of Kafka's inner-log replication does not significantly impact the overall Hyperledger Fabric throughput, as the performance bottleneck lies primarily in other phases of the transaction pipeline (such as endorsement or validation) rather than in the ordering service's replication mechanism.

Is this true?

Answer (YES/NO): YES